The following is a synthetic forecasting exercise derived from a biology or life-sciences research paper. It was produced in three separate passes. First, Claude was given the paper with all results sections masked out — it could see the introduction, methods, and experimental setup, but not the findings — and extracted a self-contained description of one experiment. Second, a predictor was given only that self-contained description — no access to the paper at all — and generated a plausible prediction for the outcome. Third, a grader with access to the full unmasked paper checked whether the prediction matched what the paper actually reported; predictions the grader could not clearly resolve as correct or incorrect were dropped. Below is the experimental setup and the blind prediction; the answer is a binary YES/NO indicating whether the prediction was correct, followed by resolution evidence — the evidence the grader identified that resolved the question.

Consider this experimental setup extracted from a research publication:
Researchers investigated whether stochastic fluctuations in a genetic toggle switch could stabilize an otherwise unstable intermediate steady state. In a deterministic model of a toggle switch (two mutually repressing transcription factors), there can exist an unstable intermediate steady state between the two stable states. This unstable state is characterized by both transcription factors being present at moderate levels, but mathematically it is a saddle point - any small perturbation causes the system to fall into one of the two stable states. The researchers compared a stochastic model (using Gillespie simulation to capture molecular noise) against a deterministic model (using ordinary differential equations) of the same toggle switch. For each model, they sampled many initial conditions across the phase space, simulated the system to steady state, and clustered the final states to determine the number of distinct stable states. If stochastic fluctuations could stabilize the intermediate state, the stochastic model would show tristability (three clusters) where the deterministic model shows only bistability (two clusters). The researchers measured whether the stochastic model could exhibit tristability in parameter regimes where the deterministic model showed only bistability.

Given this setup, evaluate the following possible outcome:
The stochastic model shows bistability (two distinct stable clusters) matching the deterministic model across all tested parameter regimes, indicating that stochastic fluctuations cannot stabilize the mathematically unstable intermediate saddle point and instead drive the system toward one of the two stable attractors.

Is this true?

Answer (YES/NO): NO